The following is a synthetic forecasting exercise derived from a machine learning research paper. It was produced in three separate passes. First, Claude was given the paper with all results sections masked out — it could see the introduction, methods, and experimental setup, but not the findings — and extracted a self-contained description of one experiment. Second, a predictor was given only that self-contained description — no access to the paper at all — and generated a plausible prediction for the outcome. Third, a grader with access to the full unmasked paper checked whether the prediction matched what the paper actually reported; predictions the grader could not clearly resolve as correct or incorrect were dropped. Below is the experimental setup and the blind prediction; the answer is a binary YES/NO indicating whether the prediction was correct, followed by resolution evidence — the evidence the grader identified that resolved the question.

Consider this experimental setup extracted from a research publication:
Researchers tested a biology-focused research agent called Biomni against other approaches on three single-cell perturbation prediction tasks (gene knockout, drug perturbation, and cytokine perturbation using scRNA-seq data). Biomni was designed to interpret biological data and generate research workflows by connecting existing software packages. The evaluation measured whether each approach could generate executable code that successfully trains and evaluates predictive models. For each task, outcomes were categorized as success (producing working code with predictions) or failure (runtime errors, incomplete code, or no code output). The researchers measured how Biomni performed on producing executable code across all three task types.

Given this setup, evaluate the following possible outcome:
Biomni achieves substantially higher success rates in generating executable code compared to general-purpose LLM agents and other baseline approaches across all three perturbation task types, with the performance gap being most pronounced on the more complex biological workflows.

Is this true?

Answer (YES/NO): NO